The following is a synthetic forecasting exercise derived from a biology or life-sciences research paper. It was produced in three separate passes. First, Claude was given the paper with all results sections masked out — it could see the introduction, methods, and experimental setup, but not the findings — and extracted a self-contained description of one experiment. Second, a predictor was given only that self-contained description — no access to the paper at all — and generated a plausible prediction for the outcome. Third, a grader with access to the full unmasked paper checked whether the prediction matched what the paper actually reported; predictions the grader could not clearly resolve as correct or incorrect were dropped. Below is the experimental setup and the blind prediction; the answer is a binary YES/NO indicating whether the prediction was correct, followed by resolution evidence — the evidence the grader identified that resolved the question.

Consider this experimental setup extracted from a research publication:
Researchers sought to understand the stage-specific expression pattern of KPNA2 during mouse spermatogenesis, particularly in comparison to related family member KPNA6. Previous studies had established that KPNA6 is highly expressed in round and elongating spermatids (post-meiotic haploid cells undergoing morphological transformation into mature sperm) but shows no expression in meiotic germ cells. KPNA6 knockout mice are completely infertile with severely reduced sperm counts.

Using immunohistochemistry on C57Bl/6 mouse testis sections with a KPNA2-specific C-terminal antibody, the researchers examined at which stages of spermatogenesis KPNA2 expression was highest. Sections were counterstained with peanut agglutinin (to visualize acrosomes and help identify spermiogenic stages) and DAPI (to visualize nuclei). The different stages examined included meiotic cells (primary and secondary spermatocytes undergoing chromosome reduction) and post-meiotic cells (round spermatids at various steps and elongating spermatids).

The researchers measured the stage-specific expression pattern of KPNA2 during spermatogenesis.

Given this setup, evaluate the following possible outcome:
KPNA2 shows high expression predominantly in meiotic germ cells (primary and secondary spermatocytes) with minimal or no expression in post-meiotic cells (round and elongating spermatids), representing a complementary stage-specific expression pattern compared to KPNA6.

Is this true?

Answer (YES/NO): YES